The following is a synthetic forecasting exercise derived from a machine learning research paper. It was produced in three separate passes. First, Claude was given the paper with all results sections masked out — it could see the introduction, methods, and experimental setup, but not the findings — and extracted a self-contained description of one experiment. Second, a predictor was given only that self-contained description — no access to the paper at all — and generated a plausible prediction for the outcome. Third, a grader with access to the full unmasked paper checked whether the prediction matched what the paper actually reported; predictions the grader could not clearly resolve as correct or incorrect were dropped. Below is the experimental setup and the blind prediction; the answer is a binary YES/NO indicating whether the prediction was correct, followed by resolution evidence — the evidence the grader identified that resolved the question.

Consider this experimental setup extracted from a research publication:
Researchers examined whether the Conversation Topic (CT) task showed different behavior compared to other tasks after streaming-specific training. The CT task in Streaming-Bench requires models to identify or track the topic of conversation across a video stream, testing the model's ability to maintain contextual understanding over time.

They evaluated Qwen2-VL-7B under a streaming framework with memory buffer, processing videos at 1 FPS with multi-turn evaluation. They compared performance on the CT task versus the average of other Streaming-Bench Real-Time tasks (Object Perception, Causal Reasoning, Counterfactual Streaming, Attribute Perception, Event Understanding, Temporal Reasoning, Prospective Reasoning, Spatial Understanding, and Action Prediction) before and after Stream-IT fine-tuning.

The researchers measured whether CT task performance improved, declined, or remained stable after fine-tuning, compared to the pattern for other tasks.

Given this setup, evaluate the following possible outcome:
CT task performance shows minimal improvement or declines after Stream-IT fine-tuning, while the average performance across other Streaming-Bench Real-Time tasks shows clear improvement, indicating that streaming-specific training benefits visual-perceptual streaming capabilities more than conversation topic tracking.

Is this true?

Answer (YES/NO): YES